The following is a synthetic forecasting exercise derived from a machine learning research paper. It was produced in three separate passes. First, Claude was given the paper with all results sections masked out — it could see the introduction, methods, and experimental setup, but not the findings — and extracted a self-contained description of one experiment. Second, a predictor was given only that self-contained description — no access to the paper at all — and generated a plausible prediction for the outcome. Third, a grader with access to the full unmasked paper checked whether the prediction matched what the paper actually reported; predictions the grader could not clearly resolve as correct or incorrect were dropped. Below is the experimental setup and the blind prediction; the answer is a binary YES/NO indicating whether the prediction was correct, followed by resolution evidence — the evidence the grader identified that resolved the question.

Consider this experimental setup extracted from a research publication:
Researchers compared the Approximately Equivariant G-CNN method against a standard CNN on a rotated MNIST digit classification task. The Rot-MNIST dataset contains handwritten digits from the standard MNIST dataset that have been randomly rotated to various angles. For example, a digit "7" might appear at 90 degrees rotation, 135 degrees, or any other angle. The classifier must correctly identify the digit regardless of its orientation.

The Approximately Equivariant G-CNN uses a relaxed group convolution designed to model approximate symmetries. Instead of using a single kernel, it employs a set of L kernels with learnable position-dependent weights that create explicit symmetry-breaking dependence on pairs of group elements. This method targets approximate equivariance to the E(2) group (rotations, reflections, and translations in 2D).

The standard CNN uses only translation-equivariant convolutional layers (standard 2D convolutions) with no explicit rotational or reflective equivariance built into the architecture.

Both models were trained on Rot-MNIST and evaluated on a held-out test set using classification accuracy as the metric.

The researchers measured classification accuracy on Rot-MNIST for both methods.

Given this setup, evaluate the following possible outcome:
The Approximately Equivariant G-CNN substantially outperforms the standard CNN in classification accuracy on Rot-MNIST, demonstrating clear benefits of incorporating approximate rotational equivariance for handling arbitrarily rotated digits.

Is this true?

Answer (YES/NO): NO